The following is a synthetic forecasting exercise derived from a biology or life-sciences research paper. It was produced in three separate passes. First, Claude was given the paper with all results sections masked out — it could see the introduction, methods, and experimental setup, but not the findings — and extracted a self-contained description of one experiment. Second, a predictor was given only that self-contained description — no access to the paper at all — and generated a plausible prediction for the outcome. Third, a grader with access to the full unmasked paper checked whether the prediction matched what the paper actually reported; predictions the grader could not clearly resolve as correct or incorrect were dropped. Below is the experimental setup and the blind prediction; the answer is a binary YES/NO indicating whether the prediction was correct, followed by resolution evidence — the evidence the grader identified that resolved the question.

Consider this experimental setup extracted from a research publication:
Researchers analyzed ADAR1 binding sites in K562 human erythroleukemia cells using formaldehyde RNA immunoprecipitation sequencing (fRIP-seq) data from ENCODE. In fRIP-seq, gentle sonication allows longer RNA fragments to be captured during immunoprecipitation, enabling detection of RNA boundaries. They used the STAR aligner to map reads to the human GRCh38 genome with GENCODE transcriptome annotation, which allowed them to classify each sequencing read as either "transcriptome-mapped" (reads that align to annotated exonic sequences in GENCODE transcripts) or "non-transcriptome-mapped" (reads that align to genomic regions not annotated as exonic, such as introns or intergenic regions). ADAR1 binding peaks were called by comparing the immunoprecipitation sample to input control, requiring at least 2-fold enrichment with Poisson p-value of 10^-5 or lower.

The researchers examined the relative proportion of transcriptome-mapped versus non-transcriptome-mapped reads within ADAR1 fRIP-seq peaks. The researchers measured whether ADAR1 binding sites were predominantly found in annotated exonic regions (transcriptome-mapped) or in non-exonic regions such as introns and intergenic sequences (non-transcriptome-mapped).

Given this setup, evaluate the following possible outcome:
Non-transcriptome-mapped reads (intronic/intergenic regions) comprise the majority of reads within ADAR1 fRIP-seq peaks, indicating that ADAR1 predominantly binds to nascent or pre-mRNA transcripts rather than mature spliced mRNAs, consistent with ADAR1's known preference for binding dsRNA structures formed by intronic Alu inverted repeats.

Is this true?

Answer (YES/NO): YES